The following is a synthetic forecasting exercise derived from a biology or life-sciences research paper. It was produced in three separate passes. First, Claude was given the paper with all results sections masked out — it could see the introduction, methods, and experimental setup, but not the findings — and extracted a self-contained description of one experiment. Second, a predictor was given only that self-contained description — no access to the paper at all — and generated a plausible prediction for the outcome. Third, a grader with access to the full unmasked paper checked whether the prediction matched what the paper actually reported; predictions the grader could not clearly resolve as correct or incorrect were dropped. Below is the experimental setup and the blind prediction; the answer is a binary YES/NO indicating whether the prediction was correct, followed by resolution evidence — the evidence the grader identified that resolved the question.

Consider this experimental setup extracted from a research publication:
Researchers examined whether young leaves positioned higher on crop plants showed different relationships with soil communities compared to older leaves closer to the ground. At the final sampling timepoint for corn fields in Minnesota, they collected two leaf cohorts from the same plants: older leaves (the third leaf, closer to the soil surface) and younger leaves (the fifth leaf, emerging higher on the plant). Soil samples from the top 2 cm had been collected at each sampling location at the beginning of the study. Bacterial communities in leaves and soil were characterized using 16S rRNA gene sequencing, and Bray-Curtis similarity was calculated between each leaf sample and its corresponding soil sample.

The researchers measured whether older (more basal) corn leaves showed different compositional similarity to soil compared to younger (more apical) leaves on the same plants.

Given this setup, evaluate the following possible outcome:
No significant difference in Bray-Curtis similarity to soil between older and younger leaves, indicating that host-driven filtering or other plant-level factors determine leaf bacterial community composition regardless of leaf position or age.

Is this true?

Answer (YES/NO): NO